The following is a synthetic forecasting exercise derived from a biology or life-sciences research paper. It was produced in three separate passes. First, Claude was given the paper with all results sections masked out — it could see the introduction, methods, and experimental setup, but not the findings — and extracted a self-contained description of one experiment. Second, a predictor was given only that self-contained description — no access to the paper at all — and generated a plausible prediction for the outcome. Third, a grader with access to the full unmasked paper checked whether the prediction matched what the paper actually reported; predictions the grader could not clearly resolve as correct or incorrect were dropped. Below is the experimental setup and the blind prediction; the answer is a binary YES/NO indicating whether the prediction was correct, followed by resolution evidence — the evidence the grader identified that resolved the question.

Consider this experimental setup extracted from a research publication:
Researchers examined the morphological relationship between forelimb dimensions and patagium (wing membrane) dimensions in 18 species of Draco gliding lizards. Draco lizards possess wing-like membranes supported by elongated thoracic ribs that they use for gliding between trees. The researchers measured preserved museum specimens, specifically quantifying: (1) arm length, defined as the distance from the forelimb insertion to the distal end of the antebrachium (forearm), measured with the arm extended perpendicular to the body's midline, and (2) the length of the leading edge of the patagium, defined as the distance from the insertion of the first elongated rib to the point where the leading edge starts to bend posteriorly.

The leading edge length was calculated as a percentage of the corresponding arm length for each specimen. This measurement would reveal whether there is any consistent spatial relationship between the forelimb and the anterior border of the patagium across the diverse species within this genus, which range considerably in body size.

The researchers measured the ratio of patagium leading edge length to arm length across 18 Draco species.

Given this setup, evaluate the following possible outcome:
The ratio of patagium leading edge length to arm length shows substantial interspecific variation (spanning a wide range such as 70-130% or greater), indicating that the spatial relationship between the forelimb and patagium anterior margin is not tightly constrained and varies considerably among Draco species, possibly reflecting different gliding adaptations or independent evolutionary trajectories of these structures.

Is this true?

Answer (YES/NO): NO